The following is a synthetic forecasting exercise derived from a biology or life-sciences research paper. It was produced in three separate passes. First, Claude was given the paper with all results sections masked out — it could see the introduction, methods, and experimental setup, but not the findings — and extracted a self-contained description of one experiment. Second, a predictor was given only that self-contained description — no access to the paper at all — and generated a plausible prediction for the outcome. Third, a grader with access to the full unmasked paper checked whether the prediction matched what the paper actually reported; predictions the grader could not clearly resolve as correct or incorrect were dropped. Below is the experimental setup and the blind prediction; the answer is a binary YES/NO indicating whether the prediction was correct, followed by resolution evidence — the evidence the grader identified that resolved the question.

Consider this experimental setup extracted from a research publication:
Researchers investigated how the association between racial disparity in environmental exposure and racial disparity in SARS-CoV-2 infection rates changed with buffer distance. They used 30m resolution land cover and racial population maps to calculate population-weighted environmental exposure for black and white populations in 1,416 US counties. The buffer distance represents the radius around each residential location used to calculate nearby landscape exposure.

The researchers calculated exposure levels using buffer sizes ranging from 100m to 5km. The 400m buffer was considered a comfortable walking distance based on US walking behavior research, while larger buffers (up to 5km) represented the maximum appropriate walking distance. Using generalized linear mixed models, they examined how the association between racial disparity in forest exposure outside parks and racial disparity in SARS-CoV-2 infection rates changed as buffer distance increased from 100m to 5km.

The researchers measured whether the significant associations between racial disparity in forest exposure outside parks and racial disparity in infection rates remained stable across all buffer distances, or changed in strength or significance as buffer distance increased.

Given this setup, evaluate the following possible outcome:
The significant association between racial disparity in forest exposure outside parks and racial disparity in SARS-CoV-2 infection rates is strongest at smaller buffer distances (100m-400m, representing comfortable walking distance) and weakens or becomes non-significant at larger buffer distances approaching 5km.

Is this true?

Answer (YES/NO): YES